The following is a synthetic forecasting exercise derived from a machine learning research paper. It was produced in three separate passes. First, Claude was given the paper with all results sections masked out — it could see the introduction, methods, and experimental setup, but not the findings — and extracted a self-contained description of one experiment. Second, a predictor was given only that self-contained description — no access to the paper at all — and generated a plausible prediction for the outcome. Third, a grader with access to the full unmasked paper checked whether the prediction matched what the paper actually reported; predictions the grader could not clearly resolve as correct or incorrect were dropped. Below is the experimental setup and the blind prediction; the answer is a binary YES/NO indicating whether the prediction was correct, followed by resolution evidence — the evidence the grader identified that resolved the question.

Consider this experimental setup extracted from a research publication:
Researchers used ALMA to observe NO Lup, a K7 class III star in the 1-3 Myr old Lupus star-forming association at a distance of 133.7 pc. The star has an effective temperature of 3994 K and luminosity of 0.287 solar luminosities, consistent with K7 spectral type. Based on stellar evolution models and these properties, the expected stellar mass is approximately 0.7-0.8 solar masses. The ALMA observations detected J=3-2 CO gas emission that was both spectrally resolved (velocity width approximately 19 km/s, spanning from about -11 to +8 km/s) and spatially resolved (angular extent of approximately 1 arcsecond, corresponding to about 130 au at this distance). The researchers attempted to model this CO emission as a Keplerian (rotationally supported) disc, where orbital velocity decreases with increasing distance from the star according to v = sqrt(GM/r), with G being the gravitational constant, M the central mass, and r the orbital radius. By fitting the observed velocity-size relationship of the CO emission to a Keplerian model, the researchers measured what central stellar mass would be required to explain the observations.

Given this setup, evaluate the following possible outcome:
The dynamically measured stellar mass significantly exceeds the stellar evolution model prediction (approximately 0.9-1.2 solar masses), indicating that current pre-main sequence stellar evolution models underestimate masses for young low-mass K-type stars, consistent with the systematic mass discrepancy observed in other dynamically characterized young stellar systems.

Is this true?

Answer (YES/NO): NO